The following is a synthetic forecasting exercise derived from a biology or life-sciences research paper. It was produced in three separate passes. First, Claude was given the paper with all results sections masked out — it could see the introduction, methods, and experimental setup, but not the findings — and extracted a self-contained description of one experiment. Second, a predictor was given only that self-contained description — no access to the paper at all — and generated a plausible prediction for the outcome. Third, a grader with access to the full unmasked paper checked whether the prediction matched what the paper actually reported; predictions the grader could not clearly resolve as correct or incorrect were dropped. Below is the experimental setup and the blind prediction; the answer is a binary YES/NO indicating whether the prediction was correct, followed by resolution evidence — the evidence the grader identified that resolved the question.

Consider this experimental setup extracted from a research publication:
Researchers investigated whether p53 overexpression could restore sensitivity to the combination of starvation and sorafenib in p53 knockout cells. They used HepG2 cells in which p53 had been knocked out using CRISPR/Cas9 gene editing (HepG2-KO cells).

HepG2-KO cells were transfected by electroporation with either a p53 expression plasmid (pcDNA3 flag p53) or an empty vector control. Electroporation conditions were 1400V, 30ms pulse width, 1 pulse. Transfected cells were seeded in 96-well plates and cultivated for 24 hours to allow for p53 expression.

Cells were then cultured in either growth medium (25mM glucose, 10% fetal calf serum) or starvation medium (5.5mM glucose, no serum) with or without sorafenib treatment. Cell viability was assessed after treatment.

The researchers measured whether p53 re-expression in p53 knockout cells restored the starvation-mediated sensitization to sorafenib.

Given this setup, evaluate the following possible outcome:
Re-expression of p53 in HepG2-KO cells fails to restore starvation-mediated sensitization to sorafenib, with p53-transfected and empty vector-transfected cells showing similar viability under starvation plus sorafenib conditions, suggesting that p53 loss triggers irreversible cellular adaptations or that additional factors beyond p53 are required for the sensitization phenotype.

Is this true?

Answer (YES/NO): NO